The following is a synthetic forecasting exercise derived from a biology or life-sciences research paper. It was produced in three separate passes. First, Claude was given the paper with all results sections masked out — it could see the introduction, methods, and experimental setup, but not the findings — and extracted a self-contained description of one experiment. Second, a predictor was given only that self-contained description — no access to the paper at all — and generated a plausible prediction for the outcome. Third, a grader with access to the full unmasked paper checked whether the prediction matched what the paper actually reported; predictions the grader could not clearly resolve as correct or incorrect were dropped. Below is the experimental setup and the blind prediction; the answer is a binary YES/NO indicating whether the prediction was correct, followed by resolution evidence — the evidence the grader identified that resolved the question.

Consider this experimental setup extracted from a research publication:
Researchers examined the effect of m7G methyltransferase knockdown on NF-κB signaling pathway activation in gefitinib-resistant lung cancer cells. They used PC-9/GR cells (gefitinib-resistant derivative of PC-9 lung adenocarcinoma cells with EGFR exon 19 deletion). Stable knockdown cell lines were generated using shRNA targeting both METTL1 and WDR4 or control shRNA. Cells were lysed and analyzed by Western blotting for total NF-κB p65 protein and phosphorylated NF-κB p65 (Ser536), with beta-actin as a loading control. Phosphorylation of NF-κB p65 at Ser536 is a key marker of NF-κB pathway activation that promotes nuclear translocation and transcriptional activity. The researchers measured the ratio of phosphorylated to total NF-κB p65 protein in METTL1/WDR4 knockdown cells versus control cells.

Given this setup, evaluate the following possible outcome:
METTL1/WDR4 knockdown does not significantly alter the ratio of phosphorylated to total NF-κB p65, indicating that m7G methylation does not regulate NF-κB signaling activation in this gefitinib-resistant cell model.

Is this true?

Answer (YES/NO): NO